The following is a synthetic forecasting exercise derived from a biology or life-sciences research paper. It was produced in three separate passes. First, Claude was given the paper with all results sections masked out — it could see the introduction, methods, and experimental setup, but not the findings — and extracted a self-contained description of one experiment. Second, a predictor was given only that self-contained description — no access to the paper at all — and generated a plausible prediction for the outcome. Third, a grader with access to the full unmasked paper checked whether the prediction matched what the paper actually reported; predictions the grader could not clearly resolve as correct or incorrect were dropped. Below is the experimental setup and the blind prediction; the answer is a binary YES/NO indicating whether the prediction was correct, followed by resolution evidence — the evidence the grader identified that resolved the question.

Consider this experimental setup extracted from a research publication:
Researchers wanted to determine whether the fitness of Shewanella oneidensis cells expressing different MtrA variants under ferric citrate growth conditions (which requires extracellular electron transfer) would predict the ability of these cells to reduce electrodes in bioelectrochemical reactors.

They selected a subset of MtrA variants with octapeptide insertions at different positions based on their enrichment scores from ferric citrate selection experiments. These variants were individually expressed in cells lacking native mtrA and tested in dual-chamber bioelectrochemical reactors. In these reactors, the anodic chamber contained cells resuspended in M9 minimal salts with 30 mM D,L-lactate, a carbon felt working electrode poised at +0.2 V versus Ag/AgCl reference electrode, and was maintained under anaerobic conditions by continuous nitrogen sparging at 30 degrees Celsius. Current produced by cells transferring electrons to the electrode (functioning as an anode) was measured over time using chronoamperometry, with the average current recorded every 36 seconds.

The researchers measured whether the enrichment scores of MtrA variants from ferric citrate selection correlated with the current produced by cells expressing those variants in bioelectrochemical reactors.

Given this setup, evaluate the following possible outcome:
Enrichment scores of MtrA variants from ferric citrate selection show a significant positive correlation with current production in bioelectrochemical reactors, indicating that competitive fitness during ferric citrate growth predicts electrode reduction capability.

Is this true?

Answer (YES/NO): YES